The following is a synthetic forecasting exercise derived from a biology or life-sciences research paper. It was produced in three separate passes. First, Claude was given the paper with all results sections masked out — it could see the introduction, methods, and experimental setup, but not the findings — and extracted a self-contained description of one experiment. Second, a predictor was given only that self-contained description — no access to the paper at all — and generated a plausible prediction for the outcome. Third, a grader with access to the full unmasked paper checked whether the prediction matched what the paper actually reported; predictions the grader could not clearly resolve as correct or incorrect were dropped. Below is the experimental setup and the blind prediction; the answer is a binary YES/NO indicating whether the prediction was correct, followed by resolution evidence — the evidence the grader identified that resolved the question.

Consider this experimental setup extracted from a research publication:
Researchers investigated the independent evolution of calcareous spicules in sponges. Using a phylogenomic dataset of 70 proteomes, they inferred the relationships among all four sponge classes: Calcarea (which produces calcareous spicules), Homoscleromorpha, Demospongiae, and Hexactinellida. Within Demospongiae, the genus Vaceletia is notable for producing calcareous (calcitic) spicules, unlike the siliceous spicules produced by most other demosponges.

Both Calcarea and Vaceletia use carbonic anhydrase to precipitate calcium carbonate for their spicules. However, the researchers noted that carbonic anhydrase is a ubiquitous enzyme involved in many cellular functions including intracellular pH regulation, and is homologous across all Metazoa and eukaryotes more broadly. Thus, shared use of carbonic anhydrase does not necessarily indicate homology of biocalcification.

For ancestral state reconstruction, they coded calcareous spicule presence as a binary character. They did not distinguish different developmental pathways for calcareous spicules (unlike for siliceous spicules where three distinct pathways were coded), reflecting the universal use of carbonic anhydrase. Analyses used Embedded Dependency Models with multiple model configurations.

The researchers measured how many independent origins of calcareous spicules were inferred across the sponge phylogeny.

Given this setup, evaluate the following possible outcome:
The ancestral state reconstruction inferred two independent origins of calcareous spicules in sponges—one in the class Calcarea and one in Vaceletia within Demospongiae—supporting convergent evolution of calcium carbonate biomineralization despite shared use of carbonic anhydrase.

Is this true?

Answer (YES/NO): YES